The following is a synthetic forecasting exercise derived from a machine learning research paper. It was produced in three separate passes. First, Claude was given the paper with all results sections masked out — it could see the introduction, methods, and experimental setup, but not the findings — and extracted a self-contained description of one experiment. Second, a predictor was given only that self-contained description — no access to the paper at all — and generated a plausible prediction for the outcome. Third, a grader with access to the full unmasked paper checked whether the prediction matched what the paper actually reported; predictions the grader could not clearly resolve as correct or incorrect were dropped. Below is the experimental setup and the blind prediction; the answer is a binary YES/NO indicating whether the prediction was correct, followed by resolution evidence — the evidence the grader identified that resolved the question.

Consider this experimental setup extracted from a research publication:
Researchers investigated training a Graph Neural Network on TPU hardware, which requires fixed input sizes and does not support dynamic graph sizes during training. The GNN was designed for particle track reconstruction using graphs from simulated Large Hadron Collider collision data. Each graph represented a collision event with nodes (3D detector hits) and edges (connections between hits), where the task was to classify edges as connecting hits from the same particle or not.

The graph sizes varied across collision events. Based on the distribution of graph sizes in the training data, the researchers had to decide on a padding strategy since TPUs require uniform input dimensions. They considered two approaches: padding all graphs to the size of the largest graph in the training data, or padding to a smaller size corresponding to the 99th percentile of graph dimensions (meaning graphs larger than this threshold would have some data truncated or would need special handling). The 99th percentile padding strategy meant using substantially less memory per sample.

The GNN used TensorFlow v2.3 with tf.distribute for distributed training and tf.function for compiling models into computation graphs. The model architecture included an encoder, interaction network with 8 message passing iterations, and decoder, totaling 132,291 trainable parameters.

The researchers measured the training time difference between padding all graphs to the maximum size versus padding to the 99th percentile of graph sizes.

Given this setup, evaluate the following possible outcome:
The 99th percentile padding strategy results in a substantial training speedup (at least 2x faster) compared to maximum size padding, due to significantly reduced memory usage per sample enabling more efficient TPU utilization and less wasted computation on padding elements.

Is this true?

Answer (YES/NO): NO